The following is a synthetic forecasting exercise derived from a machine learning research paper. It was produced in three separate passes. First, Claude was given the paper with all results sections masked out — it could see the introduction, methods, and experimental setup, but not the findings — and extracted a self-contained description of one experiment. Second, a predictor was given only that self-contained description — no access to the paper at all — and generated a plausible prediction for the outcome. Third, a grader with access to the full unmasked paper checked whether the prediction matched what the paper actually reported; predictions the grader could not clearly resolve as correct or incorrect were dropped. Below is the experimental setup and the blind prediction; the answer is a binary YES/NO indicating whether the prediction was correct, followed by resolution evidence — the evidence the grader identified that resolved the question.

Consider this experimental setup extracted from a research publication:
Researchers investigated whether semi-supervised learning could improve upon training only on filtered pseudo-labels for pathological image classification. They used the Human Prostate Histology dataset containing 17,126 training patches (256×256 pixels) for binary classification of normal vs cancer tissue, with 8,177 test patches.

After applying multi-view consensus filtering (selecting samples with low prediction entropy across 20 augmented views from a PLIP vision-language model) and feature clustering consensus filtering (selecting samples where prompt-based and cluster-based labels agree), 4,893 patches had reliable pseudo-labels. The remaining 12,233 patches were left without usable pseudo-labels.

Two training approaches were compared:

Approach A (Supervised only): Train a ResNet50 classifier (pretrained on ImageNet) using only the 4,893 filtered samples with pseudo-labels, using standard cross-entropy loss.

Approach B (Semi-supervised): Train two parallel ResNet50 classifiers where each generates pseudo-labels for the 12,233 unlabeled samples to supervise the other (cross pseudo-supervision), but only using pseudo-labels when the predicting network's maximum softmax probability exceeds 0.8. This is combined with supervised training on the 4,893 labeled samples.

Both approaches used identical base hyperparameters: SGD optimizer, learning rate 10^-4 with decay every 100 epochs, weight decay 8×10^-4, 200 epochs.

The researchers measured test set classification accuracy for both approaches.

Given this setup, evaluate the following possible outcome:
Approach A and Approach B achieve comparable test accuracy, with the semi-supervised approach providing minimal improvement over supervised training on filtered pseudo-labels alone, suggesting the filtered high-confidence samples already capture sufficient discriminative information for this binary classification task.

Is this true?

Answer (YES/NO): NO